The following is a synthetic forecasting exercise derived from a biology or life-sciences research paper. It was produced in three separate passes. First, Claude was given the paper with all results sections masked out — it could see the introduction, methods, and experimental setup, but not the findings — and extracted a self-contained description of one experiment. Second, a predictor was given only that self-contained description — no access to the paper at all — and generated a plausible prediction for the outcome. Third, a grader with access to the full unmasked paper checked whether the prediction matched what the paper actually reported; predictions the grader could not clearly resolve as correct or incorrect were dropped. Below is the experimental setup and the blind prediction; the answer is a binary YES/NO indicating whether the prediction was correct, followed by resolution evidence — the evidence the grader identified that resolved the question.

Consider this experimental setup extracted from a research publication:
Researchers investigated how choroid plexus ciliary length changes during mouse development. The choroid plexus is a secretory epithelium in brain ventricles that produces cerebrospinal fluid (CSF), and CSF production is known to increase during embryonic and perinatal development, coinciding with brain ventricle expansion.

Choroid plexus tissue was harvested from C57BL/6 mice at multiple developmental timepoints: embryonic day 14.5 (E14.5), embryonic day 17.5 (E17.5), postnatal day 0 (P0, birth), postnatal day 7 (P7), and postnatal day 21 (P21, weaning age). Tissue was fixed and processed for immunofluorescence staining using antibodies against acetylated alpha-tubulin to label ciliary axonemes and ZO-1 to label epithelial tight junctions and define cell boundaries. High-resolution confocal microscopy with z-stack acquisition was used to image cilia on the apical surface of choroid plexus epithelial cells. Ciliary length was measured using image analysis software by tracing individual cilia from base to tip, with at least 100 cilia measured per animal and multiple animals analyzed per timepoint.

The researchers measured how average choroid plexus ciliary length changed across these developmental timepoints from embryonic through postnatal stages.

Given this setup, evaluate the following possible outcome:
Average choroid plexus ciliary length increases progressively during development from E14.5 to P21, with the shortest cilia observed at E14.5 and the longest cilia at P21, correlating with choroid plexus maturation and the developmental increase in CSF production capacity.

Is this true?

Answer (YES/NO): NO